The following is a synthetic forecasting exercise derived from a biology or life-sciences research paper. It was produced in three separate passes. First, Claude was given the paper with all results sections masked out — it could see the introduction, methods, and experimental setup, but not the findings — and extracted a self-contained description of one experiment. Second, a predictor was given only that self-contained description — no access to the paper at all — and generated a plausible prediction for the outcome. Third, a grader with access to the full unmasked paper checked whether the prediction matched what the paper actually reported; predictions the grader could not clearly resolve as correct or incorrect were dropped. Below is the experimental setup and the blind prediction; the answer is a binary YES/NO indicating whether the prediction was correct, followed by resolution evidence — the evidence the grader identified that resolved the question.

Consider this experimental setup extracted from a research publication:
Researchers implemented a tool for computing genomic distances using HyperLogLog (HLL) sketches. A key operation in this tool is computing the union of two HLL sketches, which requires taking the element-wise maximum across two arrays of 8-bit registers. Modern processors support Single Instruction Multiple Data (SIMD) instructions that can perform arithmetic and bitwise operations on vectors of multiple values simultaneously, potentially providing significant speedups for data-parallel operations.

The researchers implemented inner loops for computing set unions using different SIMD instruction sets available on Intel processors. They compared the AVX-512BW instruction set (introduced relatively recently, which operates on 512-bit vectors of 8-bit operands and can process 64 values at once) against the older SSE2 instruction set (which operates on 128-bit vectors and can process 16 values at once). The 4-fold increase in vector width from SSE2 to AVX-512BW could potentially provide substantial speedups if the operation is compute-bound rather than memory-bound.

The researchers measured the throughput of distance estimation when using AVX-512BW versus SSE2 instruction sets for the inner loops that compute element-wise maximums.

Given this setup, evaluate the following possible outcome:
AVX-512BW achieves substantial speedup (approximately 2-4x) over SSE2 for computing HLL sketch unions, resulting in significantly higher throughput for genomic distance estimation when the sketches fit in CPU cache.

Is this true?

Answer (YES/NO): NO